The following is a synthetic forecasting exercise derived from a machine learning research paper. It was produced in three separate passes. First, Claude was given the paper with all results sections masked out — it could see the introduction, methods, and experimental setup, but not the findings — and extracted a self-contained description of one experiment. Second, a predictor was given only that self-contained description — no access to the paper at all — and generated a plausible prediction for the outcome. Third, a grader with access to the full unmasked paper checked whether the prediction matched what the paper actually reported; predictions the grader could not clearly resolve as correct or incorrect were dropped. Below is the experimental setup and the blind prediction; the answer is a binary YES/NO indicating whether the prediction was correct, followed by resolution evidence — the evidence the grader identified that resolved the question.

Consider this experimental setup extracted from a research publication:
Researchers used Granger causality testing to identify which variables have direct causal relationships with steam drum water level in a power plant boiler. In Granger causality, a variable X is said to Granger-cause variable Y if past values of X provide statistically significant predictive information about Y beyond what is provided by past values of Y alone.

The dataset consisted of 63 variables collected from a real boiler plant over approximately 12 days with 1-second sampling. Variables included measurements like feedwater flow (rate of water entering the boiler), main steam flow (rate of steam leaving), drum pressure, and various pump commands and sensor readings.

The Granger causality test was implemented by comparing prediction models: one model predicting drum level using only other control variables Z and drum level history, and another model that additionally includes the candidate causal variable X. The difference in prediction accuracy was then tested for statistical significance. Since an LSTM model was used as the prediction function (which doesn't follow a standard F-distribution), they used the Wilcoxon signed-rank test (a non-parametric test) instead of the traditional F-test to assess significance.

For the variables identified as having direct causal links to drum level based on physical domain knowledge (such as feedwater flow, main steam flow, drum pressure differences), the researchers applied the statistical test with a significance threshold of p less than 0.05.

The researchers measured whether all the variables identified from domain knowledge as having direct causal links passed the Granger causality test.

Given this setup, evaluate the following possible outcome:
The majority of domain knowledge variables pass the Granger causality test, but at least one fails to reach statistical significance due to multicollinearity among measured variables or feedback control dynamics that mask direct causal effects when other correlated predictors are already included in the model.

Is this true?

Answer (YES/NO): NO